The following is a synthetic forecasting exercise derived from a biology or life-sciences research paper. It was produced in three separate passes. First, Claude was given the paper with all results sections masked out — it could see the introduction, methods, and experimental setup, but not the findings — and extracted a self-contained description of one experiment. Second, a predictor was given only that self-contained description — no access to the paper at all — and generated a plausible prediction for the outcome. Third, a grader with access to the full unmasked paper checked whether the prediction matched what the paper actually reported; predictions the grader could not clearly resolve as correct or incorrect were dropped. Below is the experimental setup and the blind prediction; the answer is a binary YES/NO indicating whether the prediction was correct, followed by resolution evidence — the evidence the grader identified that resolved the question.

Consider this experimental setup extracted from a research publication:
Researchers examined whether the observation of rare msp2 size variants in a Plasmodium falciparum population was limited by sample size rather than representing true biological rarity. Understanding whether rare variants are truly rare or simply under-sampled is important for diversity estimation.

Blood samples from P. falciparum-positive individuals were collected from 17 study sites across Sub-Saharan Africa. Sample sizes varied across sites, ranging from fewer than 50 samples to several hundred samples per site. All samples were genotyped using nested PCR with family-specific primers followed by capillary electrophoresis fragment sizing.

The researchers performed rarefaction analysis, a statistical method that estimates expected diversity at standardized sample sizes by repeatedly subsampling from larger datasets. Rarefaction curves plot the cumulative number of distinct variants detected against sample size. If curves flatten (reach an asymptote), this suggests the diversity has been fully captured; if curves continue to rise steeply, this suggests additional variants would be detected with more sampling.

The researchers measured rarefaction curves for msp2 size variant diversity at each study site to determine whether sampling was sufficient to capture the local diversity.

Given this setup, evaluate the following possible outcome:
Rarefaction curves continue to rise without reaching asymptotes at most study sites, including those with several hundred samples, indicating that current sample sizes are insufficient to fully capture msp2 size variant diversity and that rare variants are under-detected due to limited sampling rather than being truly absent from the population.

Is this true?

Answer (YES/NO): NO